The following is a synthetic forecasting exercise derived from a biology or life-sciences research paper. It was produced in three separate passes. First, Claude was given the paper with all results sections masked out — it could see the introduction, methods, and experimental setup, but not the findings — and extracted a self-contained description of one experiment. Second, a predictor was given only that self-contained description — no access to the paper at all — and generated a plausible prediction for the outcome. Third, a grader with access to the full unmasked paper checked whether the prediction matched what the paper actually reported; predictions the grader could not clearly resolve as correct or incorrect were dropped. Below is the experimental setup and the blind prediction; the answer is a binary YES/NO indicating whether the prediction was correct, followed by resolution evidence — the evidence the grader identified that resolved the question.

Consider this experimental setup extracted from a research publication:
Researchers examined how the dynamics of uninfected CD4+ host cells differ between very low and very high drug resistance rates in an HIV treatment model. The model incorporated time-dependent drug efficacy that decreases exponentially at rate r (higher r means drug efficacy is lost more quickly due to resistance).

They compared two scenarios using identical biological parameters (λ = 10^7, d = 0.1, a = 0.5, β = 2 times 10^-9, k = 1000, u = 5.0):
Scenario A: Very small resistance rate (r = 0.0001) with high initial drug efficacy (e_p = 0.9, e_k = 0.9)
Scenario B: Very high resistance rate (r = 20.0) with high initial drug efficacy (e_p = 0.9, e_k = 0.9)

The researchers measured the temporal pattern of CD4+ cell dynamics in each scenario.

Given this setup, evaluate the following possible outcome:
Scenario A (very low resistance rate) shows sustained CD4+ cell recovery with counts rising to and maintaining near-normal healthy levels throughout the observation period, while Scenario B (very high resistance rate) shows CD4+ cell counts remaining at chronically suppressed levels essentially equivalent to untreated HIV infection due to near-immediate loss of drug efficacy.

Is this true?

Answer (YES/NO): NO